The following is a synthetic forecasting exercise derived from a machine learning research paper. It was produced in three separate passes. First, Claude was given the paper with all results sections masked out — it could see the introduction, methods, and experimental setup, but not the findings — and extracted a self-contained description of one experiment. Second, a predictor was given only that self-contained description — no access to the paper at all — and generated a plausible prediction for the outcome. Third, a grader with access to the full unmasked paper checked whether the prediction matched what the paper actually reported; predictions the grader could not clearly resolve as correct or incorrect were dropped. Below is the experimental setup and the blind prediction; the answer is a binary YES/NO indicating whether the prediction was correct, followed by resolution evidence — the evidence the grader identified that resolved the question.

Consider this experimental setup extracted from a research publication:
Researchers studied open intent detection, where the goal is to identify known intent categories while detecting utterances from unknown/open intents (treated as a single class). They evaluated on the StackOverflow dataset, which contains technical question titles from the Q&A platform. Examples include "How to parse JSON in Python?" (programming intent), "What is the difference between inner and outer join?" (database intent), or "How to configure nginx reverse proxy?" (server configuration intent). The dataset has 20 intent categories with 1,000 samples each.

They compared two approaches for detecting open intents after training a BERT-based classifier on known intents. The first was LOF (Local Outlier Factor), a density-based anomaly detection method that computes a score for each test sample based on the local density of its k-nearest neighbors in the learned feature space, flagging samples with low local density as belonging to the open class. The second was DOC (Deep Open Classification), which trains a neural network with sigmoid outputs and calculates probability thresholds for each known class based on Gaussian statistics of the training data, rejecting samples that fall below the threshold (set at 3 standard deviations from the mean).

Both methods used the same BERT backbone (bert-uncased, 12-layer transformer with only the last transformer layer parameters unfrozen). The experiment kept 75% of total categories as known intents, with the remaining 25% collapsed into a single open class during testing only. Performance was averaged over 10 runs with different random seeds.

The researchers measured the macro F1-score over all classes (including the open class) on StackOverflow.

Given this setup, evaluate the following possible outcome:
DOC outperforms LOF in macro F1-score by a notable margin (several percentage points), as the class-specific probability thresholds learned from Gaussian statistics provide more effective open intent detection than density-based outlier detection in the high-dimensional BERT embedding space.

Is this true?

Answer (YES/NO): YES